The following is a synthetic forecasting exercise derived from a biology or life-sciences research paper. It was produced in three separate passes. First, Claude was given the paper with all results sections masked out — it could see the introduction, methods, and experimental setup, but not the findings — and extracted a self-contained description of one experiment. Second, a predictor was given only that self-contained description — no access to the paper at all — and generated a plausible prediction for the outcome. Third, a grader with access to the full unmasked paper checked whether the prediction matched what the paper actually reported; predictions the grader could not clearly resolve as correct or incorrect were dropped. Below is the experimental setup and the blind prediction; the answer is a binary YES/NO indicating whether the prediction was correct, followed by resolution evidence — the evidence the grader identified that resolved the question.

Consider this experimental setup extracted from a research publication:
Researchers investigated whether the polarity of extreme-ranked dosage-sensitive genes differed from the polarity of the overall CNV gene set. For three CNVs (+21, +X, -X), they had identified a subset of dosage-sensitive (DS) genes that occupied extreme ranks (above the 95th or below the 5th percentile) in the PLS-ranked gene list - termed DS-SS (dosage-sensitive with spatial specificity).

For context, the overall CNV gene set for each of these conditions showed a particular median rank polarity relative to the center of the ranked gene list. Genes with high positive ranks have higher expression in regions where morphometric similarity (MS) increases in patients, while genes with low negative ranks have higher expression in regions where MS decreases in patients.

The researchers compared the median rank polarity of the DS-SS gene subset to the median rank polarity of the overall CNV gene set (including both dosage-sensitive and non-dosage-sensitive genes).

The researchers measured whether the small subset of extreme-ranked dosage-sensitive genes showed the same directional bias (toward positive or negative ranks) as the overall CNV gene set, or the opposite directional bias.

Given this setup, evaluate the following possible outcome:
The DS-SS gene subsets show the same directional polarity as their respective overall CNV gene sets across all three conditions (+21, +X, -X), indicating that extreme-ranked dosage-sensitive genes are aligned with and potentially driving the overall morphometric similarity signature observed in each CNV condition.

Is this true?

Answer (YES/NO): NO